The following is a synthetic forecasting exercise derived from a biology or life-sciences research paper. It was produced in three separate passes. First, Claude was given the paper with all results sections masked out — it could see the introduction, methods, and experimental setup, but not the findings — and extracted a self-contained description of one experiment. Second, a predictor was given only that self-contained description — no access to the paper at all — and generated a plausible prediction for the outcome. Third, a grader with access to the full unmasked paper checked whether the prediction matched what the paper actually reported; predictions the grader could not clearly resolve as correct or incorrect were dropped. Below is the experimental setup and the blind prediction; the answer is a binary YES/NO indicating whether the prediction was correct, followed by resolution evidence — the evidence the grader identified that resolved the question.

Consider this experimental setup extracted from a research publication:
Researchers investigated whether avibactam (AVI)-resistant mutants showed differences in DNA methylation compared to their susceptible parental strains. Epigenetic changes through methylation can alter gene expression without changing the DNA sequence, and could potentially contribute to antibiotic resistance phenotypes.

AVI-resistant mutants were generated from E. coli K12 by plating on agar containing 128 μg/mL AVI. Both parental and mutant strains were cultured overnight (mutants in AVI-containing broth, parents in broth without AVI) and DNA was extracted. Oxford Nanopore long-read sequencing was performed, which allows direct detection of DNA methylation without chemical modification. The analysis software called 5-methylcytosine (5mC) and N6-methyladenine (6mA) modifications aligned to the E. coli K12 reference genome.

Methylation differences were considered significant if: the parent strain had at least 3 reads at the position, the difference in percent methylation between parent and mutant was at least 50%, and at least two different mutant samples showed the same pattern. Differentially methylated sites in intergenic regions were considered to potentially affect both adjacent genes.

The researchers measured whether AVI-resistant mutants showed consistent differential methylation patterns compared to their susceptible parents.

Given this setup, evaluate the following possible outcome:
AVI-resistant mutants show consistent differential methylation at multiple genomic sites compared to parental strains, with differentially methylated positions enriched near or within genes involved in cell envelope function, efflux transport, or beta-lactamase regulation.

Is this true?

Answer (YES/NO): NO